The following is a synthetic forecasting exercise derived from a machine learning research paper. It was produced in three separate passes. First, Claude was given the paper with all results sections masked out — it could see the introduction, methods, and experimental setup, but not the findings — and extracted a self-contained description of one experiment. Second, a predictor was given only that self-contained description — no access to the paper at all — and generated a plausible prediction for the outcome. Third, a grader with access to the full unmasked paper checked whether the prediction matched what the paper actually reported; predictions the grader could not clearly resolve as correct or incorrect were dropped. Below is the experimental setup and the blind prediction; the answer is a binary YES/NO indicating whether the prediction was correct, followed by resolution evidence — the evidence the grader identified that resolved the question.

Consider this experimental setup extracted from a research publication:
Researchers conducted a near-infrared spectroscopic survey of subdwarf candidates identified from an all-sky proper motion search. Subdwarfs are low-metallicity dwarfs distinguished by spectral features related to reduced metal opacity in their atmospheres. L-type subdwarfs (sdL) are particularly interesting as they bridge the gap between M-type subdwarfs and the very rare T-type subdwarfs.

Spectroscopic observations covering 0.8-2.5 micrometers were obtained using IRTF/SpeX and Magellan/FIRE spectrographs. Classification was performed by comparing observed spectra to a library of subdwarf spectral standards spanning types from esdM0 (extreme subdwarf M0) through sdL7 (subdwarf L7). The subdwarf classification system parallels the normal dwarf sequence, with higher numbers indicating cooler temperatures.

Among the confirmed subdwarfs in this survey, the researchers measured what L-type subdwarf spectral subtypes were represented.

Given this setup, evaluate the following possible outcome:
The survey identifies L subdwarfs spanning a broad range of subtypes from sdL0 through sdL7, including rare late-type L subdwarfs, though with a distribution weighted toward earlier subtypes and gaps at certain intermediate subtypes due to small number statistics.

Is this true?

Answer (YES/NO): NO